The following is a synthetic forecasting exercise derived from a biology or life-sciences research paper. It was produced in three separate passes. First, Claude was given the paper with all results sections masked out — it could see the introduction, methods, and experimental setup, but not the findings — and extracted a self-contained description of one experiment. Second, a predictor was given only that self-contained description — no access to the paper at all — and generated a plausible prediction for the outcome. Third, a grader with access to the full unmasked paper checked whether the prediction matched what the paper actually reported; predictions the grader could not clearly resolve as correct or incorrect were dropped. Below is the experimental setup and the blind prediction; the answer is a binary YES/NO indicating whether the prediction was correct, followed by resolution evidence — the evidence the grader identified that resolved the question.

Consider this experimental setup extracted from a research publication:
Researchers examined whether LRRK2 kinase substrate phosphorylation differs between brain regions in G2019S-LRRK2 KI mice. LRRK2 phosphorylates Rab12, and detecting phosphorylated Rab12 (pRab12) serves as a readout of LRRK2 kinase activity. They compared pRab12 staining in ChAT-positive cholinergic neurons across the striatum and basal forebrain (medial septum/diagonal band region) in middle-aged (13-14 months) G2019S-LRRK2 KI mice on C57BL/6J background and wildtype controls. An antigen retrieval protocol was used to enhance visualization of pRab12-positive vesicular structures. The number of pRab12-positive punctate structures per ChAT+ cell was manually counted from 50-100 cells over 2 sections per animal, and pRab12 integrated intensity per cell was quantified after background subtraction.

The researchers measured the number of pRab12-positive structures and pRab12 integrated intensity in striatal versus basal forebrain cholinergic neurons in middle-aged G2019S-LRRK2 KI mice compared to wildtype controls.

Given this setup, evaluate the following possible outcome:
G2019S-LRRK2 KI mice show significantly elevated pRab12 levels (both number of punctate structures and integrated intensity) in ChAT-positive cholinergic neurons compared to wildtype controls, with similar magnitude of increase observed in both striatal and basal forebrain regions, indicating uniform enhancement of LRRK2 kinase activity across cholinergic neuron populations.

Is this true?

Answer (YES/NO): NO